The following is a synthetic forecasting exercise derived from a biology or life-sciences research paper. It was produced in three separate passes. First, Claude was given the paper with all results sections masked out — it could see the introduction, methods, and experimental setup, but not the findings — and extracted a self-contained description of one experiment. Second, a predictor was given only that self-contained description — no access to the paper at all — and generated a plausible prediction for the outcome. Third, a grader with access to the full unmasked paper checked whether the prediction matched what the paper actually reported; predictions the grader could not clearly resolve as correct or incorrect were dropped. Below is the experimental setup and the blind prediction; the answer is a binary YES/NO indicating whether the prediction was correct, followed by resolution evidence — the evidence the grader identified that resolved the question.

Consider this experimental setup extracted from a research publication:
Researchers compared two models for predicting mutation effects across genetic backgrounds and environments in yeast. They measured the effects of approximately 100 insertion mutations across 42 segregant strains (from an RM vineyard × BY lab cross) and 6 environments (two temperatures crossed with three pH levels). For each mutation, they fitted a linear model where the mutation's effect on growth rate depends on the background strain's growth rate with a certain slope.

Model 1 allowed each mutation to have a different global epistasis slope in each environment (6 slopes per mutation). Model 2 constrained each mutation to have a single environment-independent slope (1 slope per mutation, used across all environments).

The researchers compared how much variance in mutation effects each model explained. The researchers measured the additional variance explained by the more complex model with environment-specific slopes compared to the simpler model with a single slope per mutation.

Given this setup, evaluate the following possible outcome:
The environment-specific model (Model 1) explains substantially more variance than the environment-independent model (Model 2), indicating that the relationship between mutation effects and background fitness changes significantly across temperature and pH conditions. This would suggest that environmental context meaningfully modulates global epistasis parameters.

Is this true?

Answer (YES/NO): NO